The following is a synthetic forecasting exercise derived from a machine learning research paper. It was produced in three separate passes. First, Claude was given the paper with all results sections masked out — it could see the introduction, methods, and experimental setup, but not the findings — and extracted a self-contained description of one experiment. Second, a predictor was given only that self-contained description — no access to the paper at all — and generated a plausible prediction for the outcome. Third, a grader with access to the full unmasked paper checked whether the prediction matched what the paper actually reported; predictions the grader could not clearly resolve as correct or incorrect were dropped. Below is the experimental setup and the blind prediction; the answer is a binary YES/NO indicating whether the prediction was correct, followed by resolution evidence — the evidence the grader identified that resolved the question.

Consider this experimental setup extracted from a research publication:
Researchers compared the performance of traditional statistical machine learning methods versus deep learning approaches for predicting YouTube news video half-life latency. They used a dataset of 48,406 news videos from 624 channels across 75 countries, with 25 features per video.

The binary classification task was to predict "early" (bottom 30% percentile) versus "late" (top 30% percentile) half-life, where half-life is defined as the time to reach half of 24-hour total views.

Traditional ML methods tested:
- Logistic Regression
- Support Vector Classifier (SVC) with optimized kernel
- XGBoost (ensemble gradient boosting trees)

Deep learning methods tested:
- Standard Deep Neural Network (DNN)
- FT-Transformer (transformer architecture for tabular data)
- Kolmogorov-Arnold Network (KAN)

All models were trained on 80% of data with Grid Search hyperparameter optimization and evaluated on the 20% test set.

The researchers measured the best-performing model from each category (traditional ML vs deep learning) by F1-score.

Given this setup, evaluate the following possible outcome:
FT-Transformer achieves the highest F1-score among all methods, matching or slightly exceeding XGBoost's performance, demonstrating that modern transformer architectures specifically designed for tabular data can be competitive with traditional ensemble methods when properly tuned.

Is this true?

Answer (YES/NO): NO